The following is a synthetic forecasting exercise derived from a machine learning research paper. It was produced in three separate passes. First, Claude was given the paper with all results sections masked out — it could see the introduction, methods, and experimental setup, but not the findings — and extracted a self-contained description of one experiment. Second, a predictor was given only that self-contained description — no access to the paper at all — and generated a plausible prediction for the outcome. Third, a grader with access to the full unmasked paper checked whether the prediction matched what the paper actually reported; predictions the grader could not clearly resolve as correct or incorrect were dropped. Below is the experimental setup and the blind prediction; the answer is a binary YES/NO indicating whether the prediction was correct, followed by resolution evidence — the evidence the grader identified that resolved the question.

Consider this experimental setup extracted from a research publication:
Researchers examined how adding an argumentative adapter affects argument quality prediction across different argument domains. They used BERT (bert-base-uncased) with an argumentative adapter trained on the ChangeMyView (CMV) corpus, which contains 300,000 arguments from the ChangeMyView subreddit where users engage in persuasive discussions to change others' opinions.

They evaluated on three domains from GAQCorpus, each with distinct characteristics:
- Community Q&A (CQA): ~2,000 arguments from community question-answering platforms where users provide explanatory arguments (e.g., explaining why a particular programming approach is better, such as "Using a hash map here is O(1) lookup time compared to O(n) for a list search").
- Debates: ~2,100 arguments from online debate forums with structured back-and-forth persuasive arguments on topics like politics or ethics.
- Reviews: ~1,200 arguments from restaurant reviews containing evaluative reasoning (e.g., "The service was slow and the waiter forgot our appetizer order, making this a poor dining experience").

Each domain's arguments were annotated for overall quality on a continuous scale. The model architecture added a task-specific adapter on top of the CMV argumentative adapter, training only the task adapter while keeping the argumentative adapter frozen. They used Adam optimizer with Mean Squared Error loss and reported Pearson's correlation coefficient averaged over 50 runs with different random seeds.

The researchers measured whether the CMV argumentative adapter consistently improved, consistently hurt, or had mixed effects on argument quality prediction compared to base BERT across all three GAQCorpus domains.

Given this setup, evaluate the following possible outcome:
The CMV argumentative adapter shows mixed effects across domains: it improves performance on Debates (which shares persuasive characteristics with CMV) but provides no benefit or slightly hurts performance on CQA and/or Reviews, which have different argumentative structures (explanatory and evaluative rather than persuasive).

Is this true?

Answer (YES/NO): NO